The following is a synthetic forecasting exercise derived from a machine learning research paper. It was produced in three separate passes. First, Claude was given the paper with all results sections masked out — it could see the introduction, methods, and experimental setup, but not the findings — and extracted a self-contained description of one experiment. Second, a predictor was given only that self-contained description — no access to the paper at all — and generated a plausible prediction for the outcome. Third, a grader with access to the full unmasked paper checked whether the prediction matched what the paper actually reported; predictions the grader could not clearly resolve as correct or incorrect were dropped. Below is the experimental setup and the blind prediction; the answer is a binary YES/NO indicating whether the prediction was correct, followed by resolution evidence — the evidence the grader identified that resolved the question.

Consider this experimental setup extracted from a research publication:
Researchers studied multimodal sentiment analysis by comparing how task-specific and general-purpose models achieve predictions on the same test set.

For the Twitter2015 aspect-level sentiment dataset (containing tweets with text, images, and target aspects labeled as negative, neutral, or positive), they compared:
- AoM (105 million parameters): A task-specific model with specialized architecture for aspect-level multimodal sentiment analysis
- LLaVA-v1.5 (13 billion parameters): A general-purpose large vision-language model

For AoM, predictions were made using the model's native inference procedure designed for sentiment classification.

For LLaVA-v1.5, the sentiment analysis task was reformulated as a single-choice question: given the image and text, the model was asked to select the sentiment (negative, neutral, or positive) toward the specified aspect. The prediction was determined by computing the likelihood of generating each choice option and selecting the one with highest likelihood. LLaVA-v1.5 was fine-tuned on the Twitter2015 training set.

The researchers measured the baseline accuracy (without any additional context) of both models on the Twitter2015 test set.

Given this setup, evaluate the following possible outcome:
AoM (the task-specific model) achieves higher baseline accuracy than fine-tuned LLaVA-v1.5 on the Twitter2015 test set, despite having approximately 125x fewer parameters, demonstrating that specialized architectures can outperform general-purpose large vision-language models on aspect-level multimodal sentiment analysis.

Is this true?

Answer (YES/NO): YES